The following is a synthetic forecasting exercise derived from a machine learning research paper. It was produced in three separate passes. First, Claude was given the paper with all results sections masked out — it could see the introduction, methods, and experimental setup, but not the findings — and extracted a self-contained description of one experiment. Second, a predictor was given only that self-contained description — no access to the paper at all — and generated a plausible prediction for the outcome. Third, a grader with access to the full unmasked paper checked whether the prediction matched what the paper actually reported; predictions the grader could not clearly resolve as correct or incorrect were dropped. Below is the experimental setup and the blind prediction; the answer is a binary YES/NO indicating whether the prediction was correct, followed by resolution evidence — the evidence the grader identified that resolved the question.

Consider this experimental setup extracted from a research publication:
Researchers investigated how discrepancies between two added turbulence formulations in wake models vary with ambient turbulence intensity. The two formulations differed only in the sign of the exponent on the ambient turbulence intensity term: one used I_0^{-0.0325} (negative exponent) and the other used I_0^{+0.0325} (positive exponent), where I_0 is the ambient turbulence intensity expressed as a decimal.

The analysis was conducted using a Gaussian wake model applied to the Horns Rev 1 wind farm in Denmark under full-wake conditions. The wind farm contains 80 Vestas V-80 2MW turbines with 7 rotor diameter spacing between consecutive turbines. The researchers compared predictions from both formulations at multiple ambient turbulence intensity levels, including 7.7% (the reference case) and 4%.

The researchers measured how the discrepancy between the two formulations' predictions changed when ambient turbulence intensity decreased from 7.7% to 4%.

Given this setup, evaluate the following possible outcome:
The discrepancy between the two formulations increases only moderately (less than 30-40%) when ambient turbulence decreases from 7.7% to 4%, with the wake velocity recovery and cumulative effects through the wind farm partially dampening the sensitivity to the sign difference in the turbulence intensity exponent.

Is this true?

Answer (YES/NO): NO